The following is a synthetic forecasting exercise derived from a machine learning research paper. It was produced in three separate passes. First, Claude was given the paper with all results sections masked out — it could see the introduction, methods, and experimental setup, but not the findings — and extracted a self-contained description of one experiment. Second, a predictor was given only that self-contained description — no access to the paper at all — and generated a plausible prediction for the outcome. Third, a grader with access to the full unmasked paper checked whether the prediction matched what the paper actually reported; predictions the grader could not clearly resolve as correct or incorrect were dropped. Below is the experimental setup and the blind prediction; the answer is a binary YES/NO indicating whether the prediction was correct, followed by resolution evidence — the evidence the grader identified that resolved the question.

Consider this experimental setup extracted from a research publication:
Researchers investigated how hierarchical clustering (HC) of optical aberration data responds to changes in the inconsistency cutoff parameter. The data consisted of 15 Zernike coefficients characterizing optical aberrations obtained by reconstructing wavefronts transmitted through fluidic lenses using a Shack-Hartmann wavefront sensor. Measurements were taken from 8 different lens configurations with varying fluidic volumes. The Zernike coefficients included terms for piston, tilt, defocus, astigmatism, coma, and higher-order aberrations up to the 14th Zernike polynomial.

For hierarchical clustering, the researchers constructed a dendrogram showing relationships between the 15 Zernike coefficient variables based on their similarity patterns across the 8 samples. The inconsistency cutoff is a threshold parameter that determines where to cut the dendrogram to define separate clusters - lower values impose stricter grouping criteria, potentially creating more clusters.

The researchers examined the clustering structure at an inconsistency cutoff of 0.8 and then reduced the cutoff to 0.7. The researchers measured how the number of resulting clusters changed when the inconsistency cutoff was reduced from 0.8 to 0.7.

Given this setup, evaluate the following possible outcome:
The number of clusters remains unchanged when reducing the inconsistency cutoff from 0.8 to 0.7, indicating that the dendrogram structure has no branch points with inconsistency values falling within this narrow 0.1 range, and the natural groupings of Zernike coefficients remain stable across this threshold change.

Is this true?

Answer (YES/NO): NO